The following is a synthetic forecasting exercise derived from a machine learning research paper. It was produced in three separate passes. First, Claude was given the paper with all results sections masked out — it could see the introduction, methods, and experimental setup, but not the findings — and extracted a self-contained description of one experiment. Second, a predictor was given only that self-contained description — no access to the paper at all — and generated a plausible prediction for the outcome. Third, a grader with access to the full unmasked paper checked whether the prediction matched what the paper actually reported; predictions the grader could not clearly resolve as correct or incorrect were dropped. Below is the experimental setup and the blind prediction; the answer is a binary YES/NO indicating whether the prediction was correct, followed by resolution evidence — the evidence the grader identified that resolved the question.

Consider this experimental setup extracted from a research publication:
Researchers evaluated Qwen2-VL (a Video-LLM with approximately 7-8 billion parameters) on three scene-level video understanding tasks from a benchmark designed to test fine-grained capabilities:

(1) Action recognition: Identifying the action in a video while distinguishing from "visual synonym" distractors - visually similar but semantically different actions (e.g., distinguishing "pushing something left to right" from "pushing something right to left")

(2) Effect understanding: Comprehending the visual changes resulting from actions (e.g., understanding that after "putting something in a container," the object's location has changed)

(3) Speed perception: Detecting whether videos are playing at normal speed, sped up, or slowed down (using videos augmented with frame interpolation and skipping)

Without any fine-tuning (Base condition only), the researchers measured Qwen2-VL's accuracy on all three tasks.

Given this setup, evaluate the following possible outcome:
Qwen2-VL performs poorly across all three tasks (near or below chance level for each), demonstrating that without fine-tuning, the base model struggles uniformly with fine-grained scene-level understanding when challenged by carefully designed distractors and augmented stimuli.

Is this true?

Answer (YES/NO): NO